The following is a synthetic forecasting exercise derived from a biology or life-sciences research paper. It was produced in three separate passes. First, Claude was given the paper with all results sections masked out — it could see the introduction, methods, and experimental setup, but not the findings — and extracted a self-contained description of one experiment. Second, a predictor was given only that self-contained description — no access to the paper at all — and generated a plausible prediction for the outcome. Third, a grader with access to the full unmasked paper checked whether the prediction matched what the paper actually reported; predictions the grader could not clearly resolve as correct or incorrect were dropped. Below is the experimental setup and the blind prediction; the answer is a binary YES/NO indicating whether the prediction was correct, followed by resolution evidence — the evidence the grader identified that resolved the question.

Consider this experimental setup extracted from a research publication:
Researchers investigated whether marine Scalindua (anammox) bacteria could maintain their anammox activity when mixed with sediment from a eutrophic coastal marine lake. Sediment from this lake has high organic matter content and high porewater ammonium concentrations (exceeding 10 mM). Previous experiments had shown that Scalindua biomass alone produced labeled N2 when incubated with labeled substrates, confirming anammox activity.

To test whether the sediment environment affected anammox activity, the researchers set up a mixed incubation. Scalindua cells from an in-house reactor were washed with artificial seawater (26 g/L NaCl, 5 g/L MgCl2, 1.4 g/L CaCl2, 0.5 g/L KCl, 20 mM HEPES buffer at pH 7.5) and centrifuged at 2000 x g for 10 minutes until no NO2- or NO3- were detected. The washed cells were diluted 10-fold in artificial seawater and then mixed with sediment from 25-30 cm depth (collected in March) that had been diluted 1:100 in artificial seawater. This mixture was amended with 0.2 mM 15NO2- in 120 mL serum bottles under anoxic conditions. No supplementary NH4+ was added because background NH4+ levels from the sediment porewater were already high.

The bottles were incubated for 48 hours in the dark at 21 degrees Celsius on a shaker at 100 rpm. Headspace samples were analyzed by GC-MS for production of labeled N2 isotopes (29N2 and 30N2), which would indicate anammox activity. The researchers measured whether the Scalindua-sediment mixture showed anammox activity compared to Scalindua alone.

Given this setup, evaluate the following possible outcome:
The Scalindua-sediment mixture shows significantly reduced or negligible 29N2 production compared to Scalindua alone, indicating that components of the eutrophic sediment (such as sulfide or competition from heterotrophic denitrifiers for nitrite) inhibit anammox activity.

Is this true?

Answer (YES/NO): NO